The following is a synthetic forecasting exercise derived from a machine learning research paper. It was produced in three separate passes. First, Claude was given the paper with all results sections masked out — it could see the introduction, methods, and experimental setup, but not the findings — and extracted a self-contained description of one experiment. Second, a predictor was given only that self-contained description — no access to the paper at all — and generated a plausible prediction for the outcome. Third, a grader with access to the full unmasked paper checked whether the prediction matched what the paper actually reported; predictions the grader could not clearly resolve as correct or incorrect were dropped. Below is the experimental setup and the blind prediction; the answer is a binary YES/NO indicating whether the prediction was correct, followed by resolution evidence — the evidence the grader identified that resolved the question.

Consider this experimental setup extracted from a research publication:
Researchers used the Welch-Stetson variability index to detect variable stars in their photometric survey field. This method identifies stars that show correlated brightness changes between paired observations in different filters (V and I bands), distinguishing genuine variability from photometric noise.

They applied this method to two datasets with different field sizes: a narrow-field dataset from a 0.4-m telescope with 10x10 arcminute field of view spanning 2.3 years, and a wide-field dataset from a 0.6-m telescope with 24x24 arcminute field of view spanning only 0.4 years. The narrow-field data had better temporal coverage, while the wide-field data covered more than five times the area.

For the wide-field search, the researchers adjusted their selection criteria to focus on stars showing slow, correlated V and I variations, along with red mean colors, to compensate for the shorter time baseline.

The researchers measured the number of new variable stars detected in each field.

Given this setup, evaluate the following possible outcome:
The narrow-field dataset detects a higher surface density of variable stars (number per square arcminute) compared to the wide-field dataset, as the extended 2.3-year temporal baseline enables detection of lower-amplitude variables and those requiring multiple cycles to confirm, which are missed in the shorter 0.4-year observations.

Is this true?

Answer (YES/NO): YES